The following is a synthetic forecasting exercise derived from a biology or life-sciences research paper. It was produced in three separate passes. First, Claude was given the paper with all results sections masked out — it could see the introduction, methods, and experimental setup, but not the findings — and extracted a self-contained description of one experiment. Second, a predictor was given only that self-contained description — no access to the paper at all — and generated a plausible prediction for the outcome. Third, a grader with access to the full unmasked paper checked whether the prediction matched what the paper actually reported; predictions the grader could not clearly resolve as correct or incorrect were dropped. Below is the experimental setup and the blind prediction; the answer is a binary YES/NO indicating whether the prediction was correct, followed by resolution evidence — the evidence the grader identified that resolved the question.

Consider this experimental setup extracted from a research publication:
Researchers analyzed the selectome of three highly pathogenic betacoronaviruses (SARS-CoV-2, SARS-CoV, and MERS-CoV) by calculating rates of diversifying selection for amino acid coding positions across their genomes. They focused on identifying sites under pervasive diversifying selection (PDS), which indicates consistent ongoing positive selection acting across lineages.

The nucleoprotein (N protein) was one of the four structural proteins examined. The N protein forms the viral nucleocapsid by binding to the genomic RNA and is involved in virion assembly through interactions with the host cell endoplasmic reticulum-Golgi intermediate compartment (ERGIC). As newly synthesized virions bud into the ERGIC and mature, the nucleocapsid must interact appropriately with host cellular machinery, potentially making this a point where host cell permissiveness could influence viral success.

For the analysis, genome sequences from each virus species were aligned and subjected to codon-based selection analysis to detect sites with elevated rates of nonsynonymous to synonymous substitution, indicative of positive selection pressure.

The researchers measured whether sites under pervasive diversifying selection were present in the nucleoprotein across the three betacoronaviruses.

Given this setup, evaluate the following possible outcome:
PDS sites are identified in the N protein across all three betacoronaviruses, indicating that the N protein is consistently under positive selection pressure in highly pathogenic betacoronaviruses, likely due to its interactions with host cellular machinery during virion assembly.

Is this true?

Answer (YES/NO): YES